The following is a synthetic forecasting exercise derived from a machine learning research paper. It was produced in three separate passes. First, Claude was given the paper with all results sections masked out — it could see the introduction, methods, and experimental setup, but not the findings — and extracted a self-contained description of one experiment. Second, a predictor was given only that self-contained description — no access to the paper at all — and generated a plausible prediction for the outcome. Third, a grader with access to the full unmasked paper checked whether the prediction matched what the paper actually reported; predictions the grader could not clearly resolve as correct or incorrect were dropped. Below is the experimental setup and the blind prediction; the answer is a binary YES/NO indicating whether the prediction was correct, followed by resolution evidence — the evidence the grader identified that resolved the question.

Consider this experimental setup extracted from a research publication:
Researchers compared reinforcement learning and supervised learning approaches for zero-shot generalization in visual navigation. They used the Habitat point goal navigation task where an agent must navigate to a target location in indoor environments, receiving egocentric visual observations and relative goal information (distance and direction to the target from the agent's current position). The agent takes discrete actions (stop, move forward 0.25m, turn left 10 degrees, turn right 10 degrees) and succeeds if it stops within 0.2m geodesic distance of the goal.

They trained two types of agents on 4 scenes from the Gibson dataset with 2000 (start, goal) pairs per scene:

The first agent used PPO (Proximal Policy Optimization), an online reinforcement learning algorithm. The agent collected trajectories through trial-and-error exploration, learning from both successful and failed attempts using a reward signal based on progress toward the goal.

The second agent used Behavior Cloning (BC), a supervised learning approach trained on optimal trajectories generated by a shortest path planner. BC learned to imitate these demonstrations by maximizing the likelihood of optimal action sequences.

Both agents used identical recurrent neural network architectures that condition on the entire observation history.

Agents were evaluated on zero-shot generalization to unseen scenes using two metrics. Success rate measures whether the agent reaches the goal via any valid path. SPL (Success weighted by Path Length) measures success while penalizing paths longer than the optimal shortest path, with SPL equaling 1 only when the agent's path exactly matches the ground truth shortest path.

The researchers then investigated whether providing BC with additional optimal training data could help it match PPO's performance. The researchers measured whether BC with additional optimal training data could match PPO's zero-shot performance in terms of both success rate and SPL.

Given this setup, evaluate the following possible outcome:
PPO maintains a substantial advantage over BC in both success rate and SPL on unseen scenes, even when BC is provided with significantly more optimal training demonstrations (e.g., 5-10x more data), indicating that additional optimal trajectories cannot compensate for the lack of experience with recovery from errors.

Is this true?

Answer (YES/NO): NO